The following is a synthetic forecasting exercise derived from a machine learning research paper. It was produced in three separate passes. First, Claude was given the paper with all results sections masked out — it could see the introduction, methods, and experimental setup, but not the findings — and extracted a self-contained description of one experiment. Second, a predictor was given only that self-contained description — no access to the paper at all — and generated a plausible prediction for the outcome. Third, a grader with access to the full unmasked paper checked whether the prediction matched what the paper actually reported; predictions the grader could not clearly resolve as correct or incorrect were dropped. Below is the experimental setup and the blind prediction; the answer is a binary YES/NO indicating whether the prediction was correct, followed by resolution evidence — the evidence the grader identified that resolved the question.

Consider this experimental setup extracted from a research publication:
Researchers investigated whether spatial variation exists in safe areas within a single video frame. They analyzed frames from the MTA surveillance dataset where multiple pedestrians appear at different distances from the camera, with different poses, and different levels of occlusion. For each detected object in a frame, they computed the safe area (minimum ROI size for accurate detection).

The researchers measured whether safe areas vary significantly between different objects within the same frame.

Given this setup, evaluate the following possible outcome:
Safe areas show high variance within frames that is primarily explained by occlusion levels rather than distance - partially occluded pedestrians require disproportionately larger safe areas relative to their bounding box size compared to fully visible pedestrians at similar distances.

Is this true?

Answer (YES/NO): NO